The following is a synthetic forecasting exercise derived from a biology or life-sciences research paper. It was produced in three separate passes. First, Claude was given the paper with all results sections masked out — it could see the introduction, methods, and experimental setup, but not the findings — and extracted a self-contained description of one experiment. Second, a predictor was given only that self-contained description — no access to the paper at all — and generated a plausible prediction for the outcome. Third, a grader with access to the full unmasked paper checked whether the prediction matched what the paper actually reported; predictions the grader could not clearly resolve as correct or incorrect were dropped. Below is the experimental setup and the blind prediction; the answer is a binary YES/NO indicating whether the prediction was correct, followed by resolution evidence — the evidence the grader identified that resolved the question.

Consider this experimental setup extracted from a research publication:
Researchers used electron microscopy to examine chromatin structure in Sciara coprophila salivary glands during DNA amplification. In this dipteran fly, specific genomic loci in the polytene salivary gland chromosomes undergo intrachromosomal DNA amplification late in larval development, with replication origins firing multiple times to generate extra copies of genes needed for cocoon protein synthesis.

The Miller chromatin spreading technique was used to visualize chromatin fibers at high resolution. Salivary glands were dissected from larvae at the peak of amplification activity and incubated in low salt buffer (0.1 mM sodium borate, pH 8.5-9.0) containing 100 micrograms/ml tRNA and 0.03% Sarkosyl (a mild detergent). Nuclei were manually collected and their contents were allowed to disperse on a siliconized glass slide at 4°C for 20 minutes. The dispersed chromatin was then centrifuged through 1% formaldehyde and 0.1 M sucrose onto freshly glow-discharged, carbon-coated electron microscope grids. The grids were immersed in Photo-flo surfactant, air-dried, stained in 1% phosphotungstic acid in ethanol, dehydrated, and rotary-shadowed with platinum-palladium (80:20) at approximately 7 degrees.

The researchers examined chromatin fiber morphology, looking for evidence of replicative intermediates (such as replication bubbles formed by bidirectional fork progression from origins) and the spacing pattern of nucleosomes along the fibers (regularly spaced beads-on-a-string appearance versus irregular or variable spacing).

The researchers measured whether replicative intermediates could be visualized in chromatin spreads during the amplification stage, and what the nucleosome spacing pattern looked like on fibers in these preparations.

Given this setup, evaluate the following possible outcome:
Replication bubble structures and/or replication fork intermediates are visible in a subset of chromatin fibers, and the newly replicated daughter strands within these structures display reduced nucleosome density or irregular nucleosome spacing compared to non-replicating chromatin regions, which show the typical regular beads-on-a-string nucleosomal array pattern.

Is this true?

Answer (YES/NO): YES